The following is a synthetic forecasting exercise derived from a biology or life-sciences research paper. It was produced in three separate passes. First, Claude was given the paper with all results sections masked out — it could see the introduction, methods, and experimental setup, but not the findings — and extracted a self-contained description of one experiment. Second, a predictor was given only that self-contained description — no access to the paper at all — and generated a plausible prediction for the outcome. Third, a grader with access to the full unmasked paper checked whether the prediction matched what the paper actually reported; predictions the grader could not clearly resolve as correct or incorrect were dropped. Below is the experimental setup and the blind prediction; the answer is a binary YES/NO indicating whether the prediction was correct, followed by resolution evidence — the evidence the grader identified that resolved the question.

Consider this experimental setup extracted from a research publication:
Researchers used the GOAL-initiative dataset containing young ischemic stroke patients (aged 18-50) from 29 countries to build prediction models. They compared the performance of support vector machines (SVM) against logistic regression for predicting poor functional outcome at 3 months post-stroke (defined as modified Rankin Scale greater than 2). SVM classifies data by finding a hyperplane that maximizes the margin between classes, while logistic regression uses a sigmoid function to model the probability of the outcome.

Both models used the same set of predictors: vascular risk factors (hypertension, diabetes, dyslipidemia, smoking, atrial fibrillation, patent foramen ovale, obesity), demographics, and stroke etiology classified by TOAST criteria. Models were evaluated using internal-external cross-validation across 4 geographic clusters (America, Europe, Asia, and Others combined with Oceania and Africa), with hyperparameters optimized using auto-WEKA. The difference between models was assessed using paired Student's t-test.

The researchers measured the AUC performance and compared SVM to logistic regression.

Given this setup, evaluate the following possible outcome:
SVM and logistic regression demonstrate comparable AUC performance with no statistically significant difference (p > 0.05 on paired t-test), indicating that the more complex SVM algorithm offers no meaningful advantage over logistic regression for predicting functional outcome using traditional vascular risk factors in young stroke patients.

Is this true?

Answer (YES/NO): NO